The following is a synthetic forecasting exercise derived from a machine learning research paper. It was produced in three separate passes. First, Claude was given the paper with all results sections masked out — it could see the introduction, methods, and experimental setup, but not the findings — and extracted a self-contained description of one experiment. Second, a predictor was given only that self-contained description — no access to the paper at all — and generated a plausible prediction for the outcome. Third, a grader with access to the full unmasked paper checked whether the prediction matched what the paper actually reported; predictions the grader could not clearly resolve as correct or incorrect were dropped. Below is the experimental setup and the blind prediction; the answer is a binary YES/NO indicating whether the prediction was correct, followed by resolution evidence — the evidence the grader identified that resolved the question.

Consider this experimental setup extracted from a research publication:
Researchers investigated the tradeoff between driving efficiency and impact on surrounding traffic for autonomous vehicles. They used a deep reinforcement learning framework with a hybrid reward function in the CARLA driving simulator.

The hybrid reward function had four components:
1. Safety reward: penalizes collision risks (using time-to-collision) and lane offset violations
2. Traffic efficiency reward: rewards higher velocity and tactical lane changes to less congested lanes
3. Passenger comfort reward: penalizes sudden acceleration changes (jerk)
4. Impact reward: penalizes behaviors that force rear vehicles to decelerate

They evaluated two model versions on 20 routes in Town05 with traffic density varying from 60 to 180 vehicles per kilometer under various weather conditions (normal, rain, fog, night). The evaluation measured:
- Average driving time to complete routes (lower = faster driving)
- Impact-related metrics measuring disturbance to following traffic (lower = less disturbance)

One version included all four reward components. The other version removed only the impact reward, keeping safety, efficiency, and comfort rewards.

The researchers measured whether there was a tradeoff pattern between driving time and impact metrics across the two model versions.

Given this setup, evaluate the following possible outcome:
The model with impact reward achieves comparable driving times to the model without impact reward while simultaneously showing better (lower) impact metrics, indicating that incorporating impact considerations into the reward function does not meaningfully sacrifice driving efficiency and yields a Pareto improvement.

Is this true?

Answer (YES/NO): NO